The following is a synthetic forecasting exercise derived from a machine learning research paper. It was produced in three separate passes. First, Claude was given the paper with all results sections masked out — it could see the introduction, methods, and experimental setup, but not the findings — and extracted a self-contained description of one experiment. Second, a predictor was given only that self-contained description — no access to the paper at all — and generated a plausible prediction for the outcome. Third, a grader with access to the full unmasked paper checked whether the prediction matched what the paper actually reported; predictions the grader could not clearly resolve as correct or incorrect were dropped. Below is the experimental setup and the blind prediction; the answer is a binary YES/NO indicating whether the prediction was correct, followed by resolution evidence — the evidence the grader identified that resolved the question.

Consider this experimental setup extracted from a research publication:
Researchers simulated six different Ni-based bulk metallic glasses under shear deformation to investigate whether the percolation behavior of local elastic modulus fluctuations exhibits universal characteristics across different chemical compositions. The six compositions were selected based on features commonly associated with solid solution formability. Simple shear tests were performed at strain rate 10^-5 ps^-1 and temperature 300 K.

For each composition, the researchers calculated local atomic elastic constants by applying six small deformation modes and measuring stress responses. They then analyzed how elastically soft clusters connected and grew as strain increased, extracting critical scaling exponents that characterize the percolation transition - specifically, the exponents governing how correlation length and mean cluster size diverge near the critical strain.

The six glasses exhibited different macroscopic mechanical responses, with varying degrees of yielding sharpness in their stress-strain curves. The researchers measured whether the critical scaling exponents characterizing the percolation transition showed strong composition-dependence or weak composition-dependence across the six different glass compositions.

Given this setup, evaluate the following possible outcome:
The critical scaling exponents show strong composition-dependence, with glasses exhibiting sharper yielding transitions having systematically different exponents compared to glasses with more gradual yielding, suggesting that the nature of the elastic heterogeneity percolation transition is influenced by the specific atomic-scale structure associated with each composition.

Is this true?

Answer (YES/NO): NO